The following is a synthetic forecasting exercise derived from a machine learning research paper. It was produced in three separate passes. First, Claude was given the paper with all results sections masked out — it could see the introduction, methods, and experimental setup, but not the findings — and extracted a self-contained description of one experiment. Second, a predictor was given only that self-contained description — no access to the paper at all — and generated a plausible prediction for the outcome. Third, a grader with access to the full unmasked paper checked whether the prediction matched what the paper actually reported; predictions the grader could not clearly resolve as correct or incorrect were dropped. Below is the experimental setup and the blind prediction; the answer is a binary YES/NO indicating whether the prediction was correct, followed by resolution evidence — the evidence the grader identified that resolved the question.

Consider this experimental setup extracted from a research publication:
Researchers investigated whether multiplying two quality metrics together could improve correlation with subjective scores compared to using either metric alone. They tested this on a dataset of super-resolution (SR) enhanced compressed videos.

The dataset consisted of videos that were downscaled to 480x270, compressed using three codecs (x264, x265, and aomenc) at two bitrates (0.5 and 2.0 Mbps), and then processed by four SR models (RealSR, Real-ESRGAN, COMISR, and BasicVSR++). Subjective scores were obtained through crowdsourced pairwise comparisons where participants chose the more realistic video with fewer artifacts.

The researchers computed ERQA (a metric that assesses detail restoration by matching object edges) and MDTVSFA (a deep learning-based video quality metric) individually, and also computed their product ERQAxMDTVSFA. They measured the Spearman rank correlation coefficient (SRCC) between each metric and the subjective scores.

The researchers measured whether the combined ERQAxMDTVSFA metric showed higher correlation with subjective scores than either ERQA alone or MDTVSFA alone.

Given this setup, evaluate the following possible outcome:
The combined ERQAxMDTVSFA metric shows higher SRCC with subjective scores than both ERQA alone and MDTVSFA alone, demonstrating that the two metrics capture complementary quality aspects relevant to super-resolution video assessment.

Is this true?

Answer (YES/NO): YES